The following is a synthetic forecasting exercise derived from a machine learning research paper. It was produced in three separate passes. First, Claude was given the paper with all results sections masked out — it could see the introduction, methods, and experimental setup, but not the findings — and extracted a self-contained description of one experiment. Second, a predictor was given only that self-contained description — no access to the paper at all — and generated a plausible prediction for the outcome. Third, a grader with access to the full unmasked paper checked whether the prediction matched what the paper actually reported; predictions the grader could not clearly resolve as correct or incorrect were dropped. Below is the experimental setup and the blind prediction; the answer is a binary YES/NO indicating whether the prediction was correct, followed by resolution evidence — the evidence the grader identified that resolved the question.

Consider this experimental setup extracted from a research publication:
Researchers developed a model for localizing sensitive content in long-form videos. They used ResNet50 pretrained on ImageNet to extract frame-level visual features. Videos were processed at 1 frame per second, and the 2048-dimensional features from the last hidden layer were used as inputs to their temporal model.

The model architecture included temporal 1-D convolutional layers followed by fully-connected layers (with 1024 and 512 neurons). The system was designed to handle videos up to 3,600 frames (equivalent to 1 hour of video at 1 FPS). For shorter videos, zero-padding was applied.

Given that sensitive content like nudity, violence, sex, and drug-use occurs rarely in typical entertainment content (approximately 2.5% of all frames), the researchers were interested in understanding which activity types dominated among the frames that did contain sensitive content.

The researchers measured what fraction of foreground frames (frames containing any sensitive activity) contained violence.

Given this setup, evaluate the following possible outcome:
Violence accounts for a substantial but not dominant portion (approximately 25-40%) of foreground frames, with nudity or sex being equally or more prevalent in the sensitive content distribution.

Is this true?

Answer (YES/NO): NO